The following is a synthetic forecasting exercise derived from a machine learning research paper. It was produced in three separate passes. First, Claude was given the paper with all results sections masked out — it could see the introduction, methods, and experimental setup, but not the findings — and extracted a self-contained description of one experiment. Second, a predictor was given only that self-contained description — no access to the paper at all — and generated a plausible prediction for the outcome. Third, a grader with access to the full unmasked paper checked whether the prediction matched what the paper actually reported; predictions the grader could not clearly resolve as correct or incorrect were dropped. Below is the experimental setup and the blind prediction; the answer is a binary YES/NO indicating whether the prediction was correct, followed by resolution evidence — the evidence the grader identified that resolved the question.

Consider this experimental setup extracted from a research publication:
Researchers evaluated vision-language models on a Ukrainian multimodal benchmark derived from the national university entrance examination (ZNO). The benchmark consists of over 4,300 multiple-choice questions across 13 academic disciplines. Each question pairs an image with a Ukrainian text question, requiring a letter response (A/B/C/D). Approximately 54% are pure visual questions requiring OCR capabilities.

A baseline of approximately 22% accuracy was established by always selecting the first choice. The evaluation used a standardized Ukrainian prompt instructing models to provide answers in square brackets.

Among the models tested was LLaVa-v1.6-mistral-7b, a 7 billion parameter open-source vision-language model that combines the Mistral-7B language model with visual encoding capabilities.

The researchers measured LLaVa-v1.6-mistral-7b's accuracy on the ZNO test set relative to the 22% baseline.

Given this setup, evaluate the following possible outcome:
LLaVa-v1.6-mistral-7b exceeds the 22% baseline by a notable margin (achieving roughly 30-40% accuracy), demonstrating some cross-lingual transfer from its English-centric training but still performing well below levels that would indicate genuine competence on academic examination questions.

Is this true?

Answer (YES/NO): NO